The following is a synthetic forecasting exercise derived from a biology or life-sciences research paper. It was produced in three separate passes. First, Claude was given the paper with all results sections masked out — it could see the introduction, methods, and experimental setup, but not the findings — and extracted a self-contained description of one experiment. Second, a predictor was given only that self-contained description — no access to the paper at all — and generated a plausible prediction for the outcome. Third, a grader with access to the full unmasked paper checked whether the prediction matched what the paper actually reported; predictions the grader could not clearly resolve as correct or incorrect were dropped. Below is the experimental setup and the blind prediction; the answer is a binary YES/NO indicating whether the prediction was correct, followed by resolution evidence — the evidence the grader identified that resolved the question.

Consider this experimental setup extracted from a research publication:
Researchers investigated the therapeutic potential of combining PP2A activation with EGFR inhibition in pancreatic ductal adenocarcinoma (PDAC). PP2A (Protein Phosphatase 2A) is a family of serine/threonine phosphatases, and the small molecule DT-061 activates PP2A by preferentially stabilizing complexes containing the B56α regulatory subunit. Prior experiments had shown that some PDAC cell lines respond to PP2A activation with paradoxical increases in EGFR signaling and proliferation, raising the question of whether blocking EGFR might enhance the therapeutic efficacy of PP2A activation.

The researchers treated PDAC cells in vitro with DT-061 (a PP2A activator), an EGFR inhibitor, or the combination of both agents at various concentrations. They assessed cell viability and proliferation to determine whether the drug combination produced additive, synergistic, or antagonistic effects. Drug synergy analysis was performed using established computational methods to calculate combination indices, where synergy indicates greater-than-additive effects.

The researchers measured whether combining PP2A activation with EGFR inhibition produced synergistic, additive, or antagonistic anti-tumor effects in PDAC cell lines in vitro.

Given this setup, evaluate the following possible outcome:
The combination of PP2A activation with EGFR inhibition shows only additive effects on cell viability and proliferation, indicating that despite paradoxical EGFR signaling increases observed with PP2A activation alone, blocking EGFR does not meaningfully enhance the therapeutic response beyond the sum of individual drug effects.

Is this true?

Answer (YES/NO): NO